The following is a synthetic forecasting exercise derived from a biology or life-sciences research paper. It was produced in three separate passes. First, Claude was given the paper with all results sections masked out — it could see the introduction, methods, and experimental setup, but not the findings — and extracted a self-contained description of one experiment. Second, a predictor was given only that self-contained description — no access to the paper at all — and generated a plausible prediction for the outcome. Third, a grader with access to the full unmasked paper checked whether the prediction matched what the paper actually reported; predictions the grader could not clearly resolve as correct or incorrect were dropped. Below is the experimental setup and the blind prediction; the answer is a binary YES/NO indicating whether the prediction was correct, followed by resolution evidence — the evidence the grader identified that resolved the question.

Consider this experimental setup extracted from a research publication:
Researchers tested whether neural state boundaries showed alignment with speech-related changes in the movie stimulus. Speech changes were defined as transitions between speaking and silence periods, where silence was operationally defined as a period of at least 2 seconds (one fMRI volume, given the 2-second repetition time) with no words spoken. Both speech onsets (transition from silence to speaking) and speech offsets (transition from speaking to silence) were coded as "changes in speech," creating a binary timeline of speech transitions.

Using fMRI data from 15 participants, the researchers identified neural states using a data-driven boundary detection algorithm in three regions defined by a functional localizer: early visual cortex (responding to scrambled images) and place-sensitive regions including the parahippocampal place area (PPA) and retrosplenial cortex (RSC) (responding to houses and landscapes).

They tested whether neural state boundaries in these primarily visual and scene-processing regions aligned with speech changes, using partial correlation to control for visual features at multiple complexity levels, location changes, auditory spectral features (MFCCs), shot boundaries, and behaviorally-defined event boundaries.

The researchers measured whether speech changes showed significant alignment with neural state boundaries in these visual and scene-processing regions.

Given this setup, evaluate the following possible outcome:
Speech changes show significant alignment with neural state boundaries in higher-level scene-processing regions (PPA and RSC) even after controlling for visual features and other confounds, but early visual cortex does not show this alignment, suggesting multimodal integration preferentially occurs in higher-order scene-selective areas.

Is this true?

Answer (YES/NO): NO